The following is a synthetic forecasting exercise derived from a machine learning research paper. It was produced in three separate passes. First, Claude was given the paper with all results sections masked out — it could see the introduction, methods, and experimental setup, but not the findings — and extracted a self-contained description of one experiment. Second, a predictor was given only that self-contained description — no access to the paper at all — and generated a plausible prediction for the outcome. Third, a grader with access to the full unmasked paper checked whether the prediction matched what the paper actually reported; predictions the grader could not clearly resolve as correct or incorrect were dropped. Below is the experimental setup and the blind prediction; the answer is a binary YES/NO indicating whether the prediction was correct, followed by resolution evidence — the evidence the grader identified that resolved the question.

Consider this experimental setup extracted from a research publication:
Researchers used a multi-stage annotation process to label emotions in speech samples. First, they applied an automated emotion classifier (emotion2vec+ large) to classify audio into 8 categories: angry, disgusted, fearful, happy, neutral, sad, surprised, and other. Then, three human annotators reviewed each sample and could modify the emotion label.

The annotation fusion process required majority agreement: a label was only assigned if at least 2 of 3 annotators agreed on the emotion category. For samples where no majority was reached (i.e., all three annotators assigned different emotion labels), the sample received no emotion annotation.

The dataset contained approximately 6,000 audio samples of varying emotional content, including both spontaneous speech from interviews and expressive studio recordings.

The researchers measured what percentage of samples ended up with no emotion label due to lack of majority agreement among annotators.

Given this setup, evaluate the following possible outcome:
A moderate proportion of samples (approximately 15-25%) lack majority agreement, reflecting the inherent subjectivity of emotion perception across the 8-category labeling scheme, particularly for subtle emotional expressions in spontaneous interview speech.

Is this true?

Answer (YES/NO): NO